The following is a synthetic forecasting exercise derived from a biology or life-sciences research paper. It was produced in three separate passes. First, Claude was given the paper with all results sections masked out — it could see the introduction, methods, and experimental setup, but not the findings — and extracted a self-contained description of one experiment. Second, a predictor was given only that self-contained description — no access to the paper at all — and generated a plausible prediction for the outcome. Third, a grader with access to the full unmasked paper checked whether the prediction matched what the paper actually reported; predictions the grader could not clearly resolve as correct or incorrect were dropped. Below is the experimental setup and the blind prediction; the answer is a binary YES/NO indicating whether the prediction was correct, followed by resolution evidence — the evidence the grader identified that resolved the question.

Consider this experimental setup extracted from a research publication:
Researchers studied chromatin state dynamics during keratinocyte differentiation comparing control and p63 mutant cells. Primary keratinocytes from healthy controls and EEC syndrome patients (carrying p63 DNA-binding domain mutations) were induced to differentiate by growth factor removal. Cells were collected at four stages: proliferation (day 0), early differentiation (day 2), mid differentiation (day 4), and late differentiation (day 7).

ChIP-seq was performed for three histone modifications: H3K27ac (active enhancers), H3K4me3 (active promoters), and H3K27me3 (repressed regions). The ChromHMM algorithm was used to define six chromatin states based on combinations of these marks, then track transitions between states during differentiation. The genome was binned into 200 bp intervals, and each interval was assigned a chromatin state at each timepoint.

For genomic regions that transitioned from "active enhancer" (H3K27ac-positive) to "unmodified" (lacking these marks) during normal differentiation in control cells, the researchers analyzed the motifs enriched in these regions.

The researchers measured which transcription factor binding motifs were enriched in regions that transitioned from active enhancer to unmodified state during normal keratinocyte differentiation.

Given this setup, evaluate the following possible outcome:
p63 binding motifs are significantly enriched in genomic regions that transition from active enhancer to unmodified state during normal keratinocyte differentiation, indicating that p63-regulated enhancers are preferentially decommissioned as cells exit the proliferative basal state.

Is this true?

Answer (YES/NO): YES